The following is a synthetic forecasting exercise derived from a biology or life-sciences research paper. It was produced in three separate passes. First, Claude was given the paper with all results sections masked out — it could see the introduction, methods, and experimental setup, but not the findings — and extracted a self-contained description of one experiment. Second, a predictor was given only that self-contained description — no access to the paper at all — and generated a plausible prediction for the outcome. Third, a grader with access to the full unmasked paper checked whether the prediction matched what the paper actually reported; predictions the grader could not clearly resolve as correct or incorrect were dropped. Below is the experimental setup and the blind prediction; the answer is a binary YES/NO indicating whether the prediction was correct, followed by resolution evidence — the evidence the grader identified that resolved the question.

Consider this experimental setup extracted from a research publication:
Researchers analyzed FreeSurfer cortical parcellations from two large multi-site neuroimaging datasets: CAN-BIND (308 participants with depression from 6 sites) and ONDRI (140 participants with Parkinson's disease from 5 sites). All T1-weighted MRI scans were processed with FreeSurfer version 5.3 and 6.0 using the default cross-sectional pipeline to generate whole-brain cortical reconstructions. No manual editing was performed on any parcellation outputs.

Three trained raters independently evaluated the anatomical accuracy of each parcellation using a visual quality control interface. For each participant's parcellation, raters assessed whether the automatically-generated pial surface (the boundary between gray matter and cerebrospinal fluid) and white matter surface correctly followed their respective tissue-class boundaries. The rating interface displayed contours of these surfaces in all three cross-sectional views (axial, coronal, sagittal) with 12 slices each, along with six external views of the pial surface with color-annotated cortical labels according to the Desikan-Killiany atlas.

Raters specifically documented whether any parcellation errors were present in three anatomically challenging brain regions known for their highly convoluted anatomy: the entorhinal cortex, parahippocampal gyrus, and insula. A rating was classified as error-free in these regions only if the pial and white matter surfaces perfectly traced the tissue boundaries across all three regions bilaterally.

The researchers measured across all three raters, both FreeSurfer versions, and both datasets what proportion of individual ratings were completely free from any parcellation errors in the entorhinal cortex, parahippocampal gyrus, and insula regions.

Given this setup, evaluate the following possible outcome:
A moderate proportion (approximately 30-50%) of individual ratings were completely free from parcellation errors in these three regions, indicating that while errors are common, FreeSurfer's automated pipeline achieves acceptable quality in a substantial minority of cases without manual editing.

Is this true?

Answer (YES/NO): NO